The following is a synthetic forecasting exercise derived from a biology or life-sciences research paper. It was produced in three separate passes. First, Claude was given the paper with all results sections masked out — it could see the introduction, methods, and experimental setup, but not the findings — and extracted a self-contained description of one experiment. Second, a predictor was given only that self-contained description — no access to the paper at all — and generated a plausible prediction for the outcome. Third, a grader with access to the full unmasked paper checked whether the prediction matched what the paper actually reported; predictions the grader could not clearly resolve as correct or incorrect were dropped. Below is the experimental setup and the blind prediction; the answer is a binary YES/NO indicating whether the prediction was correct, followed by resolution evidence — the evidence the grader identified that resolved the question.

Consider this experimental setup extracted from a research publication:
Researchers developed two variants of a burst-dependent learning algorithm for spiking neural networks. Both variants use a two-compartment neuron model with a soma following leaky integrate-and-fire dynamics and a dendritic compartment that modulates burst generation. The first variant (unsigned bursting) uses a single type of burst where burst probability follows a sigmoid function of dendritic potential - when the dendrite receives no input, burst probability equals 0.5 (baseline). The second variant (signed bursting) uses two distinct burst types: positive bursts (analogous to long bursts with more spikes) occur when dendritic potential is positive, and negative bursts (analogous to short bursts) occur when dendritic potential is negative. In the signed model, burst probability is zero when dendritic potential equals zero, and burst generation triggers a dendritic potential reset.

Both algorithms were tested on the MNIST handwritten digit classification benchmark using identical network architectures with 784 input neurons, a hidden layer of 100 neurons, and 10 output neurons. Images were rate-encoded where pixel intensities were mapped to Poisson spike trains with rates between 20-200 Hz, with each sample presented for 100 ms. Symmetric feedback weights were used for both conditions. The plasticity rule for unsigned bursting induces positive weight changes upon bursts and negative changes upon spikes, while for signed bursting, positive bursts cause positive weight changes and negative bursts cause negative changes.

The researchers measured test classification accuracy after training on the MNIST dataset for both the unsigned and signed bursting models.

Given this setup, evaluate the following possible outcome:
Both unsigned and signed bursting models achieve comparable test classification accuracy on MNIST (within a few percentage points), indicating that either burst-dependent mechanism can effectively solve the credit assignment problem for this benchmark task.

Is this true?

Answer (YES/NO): YES